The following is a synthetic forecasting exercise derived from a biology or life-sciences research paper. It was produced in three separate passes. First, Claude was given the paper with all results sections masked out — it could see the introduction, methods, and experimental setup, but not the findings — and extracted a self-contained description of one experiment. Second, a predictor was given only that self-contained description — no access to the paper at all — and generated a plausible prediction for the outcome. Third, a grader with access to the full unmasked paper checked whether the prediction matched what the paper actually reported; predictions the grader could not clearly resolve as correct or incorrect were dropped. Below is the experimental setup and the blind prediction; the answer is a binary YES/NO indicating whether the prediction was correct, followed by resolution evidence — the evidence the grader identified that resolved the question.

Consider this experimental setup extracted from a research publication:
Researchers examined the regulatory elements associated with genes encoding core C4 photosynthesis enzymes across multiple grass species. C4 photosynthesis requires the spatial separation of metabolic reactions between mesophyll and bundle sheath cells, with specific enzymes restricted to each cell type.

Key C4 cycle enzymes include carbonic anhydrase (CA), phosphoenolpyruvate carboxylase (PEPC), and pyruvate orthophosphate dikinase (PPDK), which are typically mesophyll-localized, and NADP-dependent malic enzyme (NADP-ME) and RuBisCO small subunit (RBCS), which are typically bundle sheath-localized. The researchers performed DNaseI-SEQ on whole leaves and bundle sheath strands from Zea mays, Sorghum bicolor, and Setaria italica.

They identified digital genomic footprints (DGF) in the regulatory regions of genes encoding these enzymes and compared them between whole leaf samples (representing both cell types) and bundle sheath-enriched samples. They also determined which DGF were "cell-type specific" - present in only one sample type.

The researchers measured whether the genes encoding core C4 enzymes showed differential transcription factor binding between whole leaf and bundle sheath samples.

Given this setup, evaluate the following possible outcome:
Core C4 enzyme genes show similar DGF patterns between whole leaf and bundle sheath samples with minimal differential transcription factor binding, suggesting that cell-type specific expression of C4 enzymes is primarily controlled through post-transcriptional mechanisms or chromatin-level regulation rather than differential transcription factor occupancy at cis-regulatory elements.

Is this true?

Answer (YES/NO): NO